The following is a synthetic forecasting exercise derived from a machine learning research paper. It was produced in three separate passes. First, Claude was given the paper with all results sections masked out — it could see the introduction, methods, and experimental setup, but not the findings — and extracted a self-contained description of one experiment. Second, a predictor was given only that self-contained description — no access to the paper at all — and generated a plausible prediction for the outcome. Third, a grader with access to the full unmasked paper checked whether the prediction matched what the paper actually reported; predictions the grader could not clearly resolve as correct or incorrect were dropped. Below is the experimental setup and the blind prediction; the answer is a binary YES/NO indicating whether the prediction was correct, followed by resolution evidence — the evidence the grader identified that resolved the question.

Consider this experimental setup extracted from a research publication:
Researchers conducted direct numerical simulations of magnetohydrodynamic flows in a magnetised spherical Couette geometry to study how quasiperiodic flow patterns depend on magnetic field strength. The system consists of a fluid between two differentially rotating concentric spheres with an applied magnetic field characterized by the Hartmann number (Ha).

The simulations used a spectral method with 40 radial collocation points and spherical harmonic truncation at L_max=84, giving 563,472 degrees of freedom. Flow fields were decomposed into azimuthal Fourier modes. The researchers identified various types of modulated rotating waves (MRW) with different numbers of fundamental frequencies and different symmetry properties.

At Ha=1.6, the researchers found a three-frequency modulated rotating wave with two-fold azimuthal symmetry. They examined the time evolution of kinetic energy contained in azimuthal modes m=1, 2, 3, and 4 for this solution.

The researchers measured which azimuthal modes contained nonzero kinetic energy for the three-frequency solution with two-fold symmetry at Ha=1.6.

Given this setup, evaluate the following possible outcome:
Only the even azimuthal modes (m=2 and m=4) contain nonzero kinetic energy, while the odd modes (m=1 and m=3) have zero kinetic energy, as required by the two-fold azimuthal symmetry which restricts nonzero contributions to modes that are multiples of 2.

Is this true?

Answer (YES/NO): YES